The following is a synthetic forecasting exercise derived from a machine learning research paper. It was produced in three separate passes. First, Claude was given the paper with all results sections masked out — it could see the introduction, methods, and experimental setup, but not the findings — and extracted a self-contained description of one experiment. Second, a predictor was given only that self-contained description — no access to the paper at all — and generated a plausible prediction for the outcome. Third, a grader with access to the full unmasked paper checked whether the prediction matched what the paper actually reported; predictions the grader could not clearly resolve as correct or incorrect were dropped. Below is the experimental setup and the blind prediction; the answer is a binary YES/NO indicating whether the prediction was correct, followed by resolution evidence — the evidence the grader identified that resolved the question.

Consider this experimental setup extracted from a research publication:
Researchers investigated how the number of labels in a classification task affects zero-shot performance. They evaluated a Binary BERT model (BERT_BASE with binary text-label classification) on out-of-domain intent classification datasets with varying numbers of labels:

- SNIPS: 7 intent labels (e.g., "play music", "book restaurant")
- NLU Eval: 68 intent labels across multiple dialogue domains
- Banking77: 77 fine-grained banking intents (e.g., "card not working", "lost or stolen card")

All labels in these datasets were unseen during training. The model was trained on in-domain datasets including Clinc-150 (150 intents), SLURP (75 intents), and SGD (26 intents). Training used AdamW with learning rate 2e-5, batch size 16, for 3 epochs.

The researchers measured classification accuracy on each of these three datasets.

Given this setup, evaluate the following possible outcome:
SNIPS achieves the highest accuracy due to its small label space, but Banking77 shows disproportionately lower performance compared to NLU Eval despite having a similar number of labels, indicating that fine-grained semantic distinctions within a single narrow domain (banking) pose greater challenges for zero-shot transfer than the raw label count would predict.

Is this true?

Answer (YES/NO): NO